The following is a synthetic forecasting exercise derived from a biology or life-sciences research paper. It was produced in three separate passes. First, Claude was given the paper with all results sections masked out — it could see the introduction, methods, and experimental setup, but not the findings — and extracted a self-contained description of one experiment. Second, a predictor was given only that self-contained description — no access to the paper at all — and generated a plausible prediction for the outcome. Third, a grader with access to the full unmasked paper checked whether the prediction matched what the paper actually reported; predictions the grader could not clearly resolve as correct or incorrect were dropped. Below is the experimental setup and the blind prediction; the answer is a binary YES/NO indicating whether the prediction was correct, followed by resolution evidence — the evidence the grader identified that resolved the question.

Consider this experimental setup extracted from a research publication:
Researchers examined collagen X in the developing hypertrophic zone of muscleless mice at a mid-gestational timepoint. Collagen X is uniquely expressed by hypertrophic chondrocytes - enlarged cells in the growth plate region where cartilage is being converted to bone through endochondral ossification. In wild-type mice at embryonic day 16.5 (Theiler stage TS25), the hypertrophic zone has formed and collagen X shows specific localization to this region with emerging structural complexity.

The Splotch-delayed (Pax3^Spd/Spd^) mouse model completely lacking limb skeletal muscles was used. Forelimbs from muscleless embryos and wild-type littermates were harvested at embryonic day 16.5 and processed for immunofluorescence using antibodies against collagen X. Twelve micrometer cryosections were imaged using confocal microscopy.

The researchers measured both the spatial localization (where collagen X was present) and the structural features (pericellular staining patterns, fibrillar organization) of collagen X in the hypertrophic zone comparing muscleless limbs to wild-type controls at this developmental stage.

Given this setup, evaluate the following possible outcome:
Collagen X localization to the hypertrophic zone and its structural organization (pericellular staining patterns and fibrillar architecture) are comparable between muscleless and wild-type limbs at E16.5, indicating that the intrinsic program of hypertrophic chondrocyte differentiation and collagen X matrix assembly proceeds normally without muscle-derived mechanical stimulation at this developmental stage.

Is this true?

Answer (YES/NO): NO